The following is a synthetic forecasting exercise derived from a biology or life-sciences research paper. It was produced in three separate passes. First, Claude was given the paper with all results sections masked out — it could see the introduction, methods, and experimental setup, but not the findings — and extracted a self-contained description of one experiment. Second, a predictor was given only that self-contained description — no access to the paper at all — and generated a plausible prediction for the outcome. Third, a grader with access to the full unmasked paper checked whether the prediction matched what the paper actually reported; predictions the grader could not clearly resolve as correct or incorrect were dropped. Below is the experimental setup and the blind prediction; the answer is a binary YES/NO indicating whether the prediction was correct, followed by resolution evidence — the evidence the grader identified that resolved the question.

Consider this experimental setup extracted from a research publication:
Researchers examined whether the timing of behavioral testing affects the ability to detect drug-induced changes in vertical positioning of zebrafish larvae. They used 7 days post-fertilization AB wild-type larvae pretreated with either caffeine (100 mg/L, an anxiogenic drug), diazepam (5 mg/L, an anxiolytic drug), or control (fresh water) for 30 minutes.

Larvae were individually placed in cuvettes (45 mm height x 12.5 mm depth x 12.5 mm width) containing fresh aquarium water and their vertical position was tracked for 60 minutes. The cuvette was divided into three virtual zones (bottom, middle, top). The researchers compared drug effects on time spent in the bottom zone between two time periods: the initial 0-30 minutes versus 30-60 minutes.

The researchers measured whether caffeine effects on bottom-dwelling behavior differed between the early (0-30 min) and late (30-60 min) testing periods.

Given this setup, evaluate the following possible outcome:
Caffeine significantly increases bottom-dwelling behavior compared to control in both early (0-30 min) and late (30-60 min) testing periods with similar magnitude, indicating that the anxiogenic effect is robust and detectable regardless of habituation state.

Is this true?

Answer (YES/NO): NO